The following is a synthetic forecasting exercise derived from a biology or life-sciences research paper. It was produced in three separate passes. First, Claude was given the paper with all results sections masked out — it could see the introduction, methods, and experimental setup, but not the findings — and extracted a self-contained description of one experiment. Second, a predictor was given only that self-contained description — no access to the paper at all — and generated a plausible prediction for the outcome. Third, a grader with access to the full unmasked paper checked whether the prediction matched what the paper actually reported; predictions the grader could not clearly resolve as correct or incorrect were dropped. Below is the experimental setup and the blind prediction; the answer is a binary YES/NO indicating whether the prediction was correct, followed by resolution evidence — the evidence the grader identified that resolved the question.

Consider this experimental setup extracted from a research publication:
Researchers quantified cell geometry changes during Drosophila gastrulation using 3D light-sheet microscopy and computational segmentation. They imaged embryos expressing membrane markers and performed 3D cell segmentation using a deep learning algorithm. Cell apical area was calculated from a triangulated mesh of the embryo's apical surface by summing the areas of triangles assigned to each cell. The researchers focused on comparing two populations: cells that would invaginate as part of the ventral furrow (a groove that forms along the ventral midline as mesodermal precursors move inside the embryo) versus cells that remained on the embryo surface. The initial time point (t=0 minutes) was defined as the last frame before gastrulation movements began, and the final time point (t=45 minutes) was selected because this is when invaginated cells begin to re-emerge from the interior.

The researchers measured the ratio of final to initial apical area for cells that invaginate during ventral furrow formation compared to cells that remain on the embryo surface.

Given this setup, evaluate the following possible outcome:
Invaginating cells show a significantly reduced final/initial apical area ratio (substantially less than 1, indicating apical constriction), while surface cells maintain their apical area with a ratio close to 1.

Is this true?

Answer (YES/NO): NO